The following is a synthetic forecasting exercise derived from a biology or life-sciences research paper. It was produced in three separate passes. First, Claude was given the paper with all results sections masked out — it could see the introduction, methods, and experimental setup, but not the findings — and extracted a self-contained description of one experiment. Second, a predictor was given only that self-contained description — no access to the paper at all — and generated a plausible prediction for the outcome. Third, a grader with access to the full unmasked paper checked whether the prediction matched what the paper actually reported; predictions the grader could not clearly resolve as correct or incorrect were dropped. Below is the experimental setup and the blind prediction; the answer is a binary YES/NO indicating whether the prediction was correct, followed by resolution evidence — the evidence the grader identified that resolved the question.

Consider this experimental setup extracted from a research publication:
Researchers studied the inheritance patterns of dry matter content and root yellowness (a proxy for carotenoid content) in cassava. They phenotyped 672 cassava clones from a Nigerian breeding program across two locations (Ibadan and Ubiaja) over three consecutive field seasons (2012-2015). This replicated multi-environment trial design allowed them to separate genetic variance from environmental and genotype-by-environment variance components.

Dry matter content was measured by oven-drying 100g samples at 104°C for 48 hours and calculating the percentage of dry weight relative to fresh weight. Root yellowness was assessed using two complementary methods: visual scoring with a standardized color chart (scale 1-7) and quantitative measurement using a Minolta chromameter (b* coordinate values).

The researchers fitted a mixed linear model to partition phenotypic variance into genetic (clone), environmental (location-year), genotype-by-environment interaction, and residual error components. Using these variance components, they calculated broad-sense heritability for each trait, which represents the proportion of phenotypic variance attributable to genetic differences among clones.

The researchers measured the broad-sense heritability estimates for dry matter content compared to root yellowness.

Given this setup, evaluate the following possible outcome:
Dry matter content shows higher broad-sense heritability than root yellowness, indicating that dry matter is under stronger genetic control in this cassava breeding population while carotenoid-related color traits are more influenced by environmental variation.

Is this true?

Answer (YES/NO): NO